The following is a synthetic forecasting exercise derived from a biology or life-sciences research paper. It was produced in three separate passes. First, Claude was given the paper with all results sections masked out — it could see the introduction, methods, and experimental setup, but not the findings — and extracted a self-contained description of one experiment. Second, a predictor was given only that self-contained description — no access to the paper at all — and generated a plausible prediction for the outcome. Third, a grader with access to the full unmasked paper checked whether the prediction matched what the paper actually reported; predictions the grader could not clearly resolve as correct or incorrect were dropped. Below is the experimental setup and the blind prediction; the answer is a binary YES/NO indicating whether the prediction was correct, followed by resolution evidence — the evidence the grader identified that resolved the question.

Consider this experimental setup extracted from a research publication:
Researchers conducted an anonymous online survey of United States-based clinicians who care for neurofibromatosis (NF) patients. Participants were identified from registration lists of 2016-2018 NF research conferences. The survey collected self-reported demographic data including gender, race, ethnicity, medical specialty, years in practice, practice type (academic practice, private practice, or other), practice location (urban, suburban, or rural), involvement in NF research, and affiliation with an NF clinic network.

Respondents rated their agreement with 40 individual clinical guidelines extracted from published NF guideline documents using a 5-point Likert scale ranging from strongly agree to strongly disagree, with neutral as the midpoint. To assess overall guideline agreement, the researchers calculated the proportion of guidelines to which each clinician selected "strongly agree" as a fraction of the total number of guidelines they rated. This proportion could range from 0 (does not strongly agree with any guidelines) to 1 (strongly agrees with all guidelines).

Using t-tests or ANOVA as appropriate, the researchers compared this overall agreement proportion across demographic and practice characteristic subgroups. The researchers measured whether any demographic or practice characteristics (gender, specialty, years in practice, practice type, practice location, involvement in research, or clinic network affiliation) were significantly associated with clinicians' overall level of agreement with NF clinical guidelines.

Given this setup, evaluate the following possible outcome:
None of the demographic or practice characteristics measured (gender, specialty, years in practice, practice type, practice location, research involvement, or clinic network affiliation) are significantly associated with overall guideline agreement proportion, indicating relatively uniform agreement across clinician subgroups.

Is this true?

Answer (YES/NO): YES